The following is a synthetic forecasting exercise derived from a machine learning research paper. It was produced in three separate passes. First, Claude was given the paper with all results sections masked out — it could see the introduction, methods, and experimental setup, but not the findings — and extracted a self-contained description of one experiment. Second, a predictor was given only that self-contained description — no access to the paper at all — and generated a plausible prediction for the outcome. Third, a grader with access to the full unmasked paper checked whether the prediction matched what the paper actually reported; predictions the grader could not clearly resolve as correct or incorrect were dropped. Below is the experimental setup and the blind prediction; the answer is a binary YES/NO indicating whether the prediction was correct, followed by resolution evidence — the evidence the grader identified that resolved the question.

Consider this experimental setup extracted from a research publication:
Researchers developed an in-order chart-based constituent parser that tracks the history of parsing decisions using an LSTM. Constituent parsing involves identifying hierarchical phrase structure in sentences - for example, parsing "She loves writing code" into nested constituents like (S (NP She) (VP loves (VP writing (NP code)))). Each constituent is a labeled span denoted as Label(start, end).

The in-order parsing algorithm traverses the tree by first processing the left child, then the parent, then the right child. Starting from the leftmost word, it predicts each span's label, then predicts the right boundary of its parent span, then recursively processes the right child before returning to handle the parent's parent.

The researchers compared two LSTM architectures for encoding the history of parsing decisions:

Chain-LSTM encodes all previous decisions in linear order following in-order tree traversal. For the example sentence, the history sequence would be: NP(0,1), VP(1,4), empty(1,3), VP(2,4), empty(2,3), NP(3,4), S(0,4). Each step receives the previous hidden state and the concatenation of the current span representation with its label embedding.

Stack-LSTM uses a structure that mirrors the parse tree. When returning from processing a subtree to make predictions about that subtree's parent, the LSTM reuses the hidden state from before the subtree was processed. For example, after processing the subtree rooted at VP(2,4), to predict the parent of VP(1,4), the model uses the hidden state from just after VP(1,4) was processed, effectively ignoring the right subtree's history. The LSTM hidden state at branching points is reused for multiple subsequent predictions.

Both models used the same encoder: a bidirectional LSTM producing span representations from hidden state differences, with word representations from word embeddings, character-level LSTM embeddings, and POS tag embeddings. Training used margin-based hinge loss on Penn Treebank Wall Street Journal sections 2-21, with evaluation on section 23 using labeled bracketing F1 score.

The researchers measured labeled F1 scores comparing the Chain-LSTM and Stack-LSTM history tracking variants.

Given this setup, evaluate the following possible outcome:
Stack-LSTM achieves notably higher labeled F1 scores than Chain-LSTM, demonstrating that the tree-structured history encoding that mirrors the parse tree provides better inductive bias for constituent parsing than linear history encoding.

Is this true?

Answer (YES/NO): NO